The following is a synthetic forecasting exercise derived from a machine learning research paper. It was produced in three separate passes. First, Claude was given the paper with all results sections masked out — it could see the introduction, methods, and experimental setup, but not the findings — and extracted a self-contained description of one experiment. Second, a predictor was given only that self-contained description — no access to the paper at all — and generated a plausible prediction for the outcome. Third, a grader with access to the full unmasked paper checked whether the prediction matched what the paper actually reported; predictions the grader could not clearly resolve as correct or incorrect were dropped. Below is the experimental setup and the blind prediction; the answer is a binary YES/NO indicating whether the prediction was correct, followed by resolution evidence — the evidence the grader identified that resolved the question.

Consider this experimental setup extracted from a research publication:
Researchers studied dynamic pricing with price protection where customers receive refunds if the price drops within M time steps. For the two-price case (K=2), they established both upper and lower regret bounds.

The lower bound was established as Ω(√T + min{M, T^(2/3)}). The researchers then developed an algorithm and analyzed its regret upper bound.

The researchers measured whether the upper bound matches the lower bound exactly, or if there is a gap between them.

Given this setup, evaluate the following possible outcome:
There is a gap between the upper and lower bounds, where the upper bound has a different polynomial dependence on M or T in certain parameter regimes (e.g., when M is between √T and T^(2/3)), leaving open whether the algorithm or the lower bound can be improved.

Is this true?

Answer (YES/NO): NO